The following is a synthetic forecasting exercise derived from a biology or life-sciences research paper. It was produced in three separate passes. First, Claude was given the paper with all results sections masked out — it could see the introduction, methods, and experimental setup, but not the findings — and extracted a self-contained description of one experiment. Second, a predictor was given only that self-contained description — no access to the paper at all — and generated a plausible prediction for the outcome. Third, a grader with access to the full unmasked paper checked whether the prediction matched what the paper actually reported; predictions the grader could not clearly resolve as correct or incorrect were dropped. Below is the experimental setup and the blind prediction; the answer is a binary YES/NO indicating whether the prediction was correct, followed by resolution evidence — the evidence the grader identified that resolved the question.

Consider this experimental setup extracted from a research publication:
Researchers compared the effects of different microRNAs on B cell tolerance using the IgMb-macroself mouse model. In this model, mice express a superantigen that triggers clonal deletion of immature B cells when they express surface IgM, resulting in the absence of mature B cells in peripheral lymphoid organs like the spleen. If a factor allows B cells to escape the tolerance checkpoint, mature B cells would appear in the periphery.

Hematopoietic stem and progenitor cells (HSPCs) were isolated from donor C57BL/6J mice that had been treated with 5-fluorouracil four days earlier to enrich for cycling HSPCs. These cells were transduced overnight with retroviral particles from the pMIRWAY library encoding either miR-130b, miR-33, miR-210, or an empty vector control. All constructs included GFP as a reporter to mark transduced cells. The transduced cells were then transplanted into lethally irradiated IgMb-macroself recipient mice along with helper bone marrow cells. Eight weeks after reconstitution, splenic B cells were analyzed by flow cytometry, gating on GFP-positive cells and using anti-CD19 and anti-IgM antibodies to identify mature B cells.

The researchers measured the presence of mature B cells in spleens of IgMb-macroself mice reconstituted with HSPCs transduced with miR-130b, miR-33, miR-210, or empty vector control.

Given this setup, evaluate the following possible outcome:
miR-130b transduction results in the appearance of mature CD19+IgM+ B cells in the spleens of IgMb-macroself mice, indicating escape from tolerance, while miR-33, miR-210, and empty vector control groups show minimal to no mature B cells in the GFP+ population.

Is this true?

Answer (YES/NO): YES